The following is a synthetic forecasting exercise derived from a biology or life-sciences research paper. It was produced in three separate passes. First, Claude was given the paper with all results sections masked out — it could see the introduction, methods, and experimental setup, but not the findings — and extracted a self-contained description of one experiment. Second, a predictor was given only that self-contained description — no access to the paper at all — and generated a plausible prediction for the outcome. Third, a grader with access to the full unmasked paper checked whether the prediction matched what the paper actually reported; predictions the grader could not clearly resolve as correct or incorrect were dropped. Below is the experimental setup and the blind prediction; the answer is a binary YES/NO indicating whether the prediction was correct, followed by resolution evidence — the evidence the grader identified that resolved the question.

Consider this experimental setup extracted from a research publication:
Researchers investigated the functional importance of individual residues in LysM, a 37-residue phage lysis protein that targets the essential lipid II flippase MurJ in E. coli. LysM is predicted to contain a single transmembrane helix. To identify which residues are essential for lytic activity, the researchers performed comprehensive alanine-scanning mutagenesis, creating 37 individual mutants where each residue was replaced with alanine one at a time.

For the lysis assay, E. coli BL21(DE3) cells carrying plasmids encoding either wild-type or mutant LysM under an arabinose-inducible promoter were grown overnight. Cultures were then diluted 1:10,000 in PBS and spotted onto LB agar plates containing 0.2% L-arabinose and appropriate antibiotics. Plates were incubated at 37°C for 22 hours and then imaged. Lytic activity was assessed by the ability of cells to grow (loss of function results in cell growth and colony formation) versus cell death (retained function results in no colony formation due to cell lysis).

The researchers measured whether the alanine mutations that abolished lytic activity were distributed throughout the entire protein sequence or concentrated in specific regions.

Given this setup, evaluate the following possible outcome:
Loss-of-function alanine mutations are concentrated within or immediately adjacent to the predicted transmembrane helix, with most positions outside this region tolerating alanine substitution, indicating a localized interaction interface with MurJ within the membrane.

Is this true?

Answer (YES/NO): NO